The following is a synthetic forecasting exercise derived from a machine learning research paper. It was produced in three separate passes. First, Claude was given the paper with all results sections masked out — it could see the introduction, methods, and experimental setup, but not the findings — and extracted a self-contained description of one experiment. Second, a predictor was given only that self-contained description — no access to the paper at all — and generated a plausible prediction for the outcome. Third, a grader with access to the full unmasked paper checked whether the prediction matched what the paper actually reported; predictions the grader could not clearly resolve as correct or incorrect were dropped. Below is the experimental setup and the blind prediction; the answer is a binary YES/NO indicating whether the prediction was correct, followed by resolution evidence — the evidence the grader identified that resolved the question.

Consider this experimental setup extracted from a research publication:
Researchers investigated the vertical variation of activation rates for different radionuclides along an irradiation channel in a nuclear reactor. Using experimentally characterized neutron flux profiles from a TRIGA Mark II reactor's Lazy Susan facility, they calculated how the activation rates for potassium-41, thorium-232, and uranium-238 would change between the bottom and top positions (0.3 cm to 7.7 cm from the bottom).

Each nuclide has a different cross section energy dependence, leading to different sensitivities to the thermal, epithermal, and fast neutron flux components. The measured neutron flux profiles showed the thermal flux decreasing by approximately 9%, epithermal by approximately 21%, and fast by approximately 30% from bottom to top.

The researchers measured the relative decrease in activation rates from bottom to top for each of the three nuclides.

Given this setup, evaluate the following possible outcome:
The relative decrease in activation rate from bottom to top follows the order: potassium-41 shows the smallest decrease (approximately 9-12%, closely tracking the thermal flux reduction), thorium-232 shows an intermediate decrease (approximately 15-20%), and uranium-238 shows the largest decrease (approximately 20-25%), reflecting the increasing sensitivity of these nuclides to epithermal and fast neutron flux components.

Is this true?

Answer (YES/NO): NO